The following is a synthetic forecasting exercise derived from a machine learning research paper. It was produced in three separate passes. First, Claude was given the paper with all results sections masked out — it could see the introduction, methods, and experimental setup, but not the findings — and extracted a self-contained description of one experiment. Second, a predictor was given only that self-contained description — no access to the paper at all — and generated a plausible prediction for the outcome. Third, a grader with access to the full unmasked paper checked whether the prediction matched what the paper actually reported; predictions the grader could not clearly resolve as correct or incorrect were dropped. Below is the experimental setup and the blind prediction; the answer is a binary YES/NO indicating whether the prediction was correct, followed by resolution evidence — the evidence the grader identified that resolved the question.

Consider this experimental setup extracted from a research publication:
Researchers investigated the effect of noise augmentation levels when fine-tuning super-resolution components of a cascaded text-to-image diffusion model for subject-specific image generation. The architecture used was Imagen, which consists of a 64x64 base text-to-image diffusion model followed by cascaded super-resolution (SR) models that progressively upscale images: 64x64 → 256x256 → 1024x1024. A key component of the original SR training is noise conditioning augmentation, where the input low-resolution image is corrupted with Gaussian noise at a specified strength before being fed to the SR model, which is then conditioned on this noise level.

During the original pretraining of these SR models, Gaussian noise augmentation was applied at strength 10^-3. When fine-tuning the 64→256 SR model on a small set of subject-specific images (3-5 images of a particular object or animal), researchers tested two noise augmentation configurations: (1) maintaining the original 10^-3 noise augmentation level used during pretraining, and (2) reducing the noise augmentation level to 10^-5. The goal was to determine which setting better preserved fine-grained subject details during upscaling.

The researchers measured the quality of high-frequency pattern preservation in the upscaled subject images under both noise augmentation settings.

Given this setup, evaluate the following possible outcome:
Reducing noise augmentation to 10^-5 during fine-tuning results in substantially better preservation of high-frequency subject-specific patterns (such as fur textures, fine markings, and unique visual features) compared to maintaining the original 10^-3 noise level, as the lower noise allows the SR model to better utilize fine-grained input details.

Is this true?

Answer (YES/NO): YES